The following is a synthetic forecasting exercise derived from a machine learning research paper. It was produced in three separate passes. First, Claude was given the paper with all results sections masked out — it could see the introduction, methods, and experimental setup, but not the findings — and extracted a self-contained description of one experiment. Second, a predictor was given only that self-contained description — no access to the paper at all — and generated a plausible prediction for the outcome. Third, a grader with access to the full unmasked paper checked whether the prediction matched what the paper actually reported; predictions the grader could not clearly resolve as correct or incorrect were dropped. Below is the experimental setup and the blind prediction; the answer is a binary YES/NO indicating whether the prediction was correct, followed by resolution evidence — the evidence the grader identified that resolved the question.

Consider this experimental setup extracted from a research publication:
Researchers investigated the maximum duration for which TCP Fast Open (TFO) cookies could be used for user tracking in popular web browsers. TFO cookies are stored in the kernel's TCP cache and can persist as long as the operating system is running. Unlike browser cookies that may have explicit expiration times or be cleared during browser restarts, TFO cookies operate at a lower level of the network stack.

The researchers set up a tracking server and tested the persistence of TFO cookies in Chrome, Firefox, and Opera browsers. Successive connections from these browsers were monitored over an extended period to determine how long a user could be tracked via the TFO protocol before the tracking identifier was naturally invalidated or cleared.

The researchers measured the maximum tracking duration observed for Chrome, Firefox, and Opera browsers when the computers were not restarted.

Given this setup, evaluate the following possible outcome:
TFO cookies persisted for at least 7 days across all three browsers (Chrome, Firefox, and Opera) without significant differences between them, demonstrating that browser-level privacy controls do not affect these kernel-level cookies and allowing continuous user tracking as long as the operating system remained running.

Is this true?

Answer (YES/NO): YES